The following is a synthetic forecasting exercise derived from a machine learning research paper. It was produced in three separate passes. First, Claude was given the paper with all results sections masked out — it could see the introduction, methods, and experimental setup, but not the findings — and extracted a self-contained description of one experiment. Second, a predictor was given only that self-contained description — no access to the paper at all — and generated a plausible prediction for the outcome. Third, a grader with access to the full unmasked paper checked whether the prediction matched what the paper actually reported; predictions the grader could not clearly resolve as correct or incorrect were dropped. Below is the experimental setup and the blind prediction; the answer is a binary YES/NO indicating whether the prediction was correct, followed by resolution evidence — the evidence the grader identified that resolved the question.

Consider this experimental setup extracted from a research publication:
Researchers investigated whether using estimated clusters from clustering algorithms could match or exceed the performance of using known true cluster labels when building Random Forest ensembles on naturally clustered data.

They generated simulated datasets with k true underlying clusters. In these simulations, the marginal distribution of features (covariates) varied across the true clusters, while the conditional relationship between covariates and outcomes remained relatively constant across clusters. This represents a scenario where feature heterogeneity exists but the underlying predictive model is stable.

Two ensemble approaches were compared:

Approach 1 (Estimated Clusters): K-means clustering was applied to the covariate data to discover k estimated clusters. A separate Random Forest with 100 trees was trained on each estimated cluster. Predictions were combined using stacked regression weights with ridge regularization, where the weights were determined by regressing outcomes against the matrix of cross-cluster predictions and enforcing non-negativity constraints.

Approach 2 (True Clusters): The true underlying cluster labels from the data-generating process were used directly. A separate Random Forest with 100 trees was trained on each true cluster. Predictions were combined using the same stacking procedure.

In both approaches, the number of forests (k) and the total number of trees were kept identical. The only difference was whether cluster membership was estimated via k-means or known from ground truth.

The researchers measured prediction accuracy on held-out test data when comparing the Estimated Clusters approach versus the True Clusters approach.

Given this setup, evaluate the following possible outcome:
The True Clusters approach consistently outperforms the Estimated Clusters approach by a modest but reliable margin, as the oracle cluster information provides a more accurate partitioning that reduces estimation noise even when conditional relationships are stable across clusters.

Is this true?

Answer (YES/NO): NO